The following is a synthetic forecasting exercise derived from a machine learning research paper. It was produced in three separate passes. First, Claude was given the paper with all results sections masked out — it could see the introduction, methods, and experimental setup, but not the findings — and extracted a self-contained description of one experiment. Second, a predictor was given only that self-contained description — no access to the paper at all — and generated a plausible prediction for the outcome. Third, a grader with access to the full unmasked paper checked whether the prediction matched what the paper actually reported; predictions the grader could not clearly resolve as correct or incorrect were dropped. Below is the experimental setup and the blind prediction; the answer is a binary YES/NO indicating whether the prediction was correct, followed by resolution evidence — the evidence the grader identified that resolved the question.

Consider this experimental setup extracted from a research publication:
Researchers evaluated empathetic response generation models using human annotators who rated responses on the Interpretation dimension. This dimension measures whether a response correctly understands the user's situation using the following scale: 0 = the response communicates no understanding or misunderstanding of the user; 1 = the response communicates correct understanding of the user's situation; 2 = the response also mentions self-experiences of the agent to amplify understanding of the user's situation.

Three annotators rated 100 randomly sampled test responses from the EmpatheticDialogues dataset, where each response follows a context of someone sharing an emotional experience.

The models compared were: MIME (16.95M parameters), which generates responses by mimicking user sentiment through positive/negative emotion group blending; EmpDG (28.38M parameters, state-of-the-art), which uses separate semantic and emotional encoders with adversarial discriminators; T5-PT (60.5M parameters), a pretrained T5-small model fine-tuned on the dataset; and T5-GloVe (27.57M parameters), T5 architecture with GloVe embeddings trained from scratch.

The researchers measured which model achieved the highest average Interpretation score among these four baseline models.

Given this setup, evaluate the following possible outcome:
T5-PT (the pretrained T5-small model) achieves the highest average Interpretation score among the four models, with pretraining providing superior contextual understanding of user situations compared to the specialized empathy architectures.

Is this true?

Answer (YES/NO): YES